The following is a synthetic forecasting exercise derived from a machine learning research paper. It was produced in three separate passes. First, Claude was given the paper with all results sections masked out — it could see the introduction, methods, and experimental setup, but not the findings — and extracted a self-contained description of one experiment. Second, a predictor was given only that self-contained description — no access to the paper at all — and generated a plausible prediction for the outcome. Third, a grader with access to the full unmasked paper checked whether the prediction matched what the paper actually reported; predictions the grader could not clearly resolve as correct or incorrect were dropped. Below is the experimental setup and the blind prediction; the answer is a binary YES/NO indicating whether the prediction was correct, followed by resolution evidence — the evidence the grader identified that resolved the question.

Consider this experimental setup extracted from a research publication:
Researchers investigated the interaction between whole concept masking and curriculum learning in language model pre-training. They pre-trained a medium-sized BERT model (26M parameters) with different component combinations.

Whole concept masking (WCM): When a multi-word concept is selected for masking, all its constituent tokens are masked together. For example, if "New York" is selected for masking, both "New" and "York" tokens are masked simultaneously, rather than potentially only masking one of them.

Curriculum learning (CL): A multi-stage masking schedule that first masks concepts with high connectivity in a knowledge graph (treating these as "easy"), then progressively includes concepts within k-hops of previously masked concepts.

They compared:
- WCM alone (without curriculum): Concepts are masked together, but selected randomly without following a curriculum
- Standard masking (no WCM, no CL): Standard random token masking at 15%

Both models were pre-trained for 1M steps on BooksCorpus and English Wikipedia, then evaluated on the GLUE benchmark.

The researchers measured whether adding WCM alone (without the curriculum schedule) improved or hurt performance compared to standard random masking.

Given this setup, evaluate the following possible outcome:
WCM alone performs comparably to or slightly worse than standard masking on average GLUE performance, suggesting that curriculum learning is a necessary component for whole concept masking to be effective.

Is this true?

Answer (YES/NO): YES